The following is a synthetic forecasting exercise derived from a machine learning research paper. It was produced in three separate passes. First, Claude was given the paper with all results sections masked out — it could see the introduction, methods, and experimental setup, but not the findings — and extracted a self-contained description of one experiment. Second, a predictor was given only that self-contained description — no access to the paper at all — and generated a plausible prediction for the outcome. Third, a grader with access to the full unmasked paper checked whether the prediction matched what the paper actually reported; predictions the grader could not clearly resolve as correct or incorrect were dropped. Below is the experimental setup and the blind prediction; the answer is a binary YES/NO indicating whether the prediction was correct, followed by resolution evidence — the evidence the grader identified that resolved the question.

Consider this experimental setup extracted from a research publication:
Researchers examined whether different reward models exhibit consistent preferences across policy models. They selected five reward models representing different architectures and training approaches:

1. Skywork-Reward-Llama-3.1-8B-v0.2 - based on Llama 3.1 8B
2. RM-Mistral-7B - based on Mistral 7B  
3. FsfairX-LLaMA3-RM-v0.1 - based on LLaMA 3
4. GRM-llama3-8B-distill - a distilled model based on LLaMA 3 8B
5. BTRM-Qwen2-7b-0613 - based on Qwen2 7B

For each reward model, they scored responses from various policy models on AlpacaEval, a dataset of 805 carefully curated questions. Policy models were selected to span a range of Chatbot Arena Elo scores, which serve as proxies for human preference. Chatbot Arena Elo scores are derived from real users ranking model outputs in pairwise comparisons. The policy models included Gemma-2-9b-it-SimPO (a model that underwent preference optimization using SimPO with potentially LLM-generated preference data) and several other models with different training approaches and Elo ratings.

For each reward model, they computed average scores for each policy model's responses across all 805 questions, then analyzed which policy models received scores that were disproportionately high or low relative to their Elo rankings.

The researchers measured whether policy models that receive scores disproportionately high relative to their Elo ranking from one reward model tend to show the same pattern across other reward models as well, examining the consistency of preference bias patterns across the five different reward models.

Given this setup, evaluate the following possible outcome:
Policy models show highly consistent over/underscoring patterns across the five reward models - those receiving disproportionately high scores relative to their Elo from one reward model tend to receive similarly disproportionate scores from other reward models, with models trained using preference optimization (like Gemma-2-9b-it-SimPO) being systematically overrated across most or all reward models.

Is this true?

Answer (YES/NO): YES